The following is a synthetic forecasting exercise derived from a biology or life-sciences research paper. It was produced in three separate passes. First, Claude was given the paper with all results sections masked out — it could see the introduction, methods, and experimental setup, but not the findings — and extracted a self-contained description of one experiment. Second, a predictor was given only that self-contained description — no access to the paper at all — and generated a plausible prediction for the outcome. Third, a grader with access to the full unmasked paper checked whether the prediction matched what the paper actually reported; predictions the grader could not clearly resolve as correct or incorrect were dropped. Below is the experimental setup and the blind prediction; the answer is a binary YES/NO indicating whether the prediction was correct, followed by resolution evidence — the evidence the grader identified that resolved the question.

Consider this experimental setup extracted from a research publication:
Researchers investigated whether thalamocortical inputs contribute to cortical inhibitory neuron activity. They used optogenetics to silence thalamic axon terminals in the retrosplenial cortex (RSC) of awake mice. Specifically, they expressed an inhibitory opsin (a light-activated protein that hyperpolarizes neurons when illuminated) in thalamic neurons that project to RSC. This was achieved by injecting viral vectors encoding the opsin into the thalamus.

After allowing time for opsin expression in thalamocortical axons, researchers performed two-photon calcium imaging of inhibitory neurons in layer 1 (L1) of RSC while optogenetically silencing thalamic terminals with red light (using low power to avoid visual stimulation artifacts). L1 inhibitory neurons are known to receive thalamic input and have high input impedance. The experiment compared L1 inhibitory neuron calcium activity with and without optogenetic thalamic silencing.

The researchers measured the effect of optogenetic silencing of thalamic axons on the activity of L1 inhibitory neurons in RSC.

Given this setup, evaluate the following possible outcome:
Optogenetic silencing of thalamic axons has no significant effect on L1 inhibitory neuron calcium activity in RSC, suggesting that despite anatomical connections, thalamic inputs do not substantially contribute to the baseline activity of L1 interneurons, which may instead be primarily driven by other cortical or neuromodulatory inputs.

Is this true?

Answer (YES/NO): NO